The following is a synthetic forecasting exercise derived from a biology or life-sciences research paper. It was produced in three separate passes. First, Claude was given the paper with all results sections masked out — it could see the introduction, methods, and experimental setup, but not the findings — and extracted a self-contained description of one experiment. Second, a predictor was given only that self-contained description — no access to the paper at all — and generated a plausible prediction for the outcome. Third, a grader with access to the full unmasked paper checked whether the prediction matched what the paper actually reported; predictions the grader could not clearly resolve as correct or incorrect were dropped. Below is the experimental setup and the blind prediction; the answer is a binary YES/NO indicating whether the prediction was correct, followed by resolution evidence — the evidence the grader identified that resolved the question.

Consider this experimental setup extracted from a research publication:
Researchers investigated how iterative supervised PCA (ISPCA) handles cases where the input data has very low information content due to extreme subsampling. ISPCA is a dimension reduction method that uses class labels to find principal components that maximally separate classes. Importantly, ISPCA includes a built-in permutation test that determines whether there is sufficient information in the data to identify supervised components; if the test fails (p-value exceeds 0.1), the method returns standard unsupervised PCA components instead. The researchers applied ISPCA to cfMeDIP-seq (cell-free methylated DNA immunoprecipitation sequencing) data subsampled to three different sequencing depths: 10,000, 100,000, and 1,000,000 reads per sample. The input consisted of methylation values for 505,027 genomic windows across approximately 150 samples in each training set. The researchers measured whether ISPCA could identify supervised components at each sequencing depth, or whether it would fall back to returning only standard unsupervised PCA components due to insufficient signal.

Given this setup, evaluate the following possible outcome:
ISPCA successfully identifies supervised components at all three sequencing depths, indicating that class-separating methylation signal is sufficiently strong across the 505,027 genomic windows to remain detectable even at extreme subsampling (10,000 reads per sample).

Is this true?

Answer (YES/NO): NO